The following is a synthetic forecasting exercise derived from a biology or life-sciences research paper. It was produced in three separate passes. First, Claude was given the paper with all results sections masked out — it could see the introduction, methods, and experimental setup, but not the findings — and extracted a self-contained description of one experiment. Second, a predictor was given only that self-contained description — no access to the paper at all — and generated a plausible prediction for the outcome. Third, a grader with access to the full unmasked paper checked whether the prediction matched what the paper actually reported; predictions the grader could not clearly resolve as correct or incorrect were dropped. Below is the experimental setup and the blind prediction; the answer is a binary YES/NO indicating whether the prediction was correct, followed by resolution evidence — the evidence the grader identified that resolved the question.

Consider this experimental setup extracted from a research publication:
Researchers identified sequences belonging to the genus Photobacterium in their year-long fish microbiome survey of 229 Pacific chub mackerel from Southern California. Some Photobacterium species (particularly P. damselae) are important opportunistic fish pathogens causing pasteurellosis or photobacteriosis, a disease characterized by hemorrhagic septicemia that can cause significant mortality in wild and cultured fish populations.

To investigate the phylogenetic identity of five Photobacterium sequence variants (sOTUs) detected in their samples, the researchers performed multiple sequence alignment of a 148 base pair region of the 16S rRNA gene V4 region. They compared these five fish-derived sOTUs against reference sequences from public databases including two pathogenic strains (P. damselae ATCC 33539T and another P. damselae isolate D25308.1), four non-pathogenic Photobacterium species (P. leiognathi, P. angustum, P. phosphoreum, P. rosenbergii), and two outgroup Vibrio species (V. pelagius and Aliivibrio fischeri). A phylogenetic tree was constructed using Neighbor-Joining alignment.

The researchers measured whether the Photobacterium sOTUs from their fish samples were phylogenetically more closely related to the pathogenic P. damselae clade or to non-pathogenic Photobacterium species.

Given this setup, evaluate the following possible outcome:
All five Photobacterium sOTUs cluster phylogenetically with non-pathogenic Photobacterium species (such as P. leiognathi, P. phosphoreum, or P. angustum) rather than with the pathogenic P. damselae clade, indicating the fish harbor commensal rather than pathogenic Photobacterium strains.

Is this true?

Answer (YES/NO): NO